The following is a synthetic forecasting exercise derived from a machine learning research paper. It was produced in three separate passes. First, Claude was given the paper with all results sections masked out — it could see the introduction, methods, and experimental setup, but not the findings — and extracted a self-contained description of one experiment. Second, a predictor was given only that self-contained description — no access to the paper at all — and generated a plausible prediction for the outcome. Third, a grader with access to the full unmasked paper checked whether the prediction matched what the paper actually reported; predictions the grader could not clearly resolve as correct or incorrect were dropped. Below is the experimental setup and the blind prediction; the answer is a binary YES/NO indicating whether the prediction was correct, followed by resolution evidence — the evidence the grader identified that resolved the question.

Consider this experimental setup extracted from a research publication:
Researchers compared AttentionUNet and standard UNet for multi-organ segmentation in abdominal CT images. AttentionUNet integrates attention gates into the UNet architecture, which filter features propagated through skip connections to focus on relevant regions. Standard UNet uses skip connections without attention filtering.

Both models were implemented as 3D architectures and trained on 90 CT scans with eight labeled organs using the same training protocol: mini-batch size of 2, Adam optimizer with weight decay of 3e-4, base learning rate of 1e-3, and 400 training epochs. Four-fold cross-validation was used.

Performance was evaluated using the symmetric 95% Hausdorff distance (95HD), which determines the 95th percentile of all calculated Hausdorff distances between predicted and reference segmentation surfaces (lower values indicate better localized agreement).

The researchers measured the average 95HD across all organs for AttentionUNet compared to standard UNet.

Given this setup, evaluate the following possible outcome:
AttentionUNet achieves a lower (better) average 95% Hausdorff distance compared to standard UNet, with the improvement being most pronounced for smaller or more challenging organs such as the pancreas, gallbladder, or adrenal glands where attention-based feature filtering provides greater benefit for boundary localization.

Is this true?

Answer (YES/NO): NO